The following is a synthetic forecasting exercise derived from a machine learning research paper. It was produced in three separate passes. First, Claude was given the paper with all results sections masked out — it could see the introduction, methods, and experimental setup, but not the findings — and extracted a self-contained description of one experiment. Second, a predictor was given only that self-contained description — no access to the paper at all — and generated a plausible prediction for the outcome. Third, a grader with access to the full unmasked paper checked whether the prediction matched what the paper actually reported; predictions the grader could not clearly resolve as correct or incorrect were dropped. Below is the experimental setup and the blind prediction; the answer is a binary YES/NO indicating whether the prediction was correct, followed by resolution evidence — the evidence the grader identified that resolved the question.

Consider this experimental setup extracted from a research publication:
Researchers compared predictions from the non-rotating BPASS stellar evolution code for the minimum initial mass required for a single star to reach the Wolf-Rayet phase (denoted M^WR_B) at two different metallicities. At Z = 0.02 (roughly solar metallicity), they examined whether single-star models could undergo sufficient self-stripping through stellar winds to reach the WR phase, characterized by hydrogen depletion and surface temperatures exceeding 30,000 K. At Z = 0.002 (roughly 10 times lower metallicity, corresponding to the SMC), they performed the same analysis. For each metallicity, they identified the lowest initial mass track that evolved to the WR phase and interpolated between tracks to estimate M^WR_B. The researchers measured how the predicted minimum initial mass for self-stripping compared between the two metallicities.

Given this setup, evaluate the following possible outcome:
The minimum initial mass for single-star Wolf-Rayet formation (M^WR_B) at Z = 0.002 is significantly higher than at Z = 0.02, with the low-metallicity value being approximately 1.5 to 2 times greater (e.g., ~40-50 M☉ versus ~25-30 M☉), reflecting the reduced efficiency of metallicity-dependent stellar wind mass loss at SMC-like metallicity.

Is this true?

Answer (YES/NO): NO